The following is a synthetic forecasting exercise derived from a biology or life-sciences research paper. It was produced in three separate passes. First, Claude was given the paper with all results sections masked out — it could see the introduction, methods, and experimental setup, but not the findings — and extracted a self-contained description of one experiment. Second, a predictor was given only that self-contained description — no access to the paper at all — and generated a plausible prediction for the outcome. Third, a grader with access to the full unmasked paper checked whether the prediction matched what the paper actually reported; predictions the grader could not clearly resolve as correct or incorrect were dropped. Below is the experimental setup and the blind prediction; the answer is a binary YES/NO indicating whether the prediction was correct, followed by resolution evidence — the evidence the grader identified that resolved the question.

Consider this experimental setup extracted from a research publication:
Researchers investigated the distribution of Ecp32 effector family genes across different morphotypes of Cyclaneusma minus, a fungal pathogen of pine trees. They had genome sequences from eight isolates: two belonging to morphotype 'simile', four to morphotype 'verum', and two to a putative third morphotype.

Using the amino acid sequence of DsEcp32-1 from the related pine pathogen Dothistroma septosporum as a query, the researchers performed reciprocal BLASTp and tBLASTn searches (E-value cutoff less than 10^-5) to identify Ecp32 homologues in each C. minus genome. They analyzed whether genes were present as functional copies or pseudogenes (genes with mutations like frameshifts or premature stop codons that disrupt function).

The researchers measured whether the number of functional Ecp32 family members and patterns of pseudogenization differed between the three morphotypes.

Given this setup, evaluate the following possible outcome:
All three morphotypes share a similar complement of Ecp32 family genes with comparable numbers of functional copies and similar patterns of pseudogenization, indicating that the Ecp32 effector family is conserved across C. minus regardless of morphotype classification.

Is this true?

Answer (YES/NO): NO